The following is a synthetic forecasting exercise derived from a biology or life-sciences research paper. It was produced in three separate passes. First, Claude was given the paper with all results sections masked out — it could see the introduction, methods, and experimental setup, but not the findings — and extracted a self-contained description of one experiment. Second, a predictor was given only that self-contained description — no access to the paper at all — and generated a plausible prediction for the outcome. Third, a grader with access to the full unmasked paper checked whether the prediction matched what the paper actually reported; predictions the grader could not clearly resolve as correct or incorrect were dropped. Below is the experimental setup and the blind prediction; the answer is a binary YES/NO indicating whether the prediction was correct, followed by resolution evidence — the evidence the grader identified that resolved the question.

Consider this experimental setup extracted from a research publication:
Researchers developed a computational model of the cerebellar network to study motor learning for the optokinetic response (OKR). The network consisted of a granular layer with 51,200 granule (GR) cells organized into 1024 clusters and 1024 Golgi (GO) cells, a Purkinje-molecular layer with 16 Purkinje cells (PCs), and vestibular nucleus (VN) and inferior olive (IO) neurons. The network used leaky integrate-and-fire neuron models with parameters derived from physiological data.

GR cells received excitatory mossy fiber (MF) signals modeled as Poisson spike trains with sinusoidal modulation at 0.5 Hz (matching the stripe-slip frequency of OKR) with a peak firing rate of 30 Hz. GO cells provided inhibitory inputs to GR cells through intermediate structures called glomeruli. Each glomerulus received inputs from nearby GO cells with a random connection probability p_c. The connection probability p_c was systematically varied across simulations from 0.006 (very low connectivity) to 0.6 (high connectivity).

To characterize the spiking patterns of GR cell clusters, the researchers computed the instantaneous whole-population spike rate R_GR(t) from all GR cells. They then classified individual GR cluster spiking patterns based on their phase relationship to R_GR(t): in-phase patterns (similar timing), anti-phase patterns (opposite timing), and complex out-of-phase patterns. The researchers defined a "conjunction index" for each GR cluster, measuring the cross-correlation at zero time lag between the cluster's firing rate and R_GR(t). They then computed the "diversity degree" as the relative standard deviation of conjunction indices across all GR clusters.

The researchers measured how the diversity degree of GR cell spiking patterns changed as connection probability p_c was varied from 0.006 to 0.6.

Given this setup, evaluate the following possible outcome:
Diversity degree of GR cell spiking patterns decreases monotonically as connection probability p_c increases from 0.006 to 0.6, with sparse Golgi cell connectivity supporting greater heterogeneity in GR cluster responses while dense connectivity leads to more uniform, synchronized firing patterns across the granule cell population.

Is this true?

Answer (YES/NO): NO